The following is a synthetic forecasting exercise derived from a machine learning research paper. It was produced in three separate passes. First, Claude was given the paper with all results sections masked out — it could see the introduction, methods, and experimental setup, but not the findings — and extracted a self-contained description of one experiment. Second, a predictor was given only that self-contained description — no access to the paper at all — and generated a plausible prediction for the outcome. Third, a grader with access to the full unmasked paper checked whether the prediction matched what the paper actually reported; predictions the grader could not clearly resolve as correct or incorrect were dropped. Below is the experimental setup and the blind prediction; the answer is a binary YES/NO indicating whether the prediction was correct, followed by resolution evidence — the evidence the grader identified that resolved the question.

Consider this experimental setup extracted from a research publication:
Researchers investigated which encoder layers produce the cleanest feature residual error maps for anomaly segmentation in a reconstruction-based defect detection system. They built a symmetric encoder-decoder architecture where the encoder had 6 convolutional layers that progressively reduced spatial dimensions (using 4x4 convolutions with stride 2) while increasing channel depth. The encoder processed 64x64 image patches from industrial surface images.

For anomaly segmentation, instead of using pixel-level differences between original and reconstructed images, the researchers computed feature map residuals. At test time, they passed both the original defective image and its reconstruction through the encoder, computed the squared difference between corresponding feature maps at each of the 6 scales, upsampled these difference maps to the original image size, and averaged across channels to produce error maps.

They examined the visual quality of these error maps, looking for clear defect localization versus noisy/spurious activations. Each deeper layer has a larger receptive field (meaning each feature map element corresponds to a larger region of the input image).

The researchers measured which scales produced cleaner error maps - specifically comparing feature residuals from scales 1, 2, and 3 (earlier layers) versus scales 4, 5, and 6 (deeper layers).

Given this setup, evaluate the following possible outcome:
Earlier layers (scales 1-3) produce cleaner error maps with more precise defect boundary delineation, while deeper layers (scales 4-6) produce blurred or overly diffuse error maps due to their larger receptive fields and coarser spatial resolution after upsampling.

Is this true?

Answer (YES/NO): NO